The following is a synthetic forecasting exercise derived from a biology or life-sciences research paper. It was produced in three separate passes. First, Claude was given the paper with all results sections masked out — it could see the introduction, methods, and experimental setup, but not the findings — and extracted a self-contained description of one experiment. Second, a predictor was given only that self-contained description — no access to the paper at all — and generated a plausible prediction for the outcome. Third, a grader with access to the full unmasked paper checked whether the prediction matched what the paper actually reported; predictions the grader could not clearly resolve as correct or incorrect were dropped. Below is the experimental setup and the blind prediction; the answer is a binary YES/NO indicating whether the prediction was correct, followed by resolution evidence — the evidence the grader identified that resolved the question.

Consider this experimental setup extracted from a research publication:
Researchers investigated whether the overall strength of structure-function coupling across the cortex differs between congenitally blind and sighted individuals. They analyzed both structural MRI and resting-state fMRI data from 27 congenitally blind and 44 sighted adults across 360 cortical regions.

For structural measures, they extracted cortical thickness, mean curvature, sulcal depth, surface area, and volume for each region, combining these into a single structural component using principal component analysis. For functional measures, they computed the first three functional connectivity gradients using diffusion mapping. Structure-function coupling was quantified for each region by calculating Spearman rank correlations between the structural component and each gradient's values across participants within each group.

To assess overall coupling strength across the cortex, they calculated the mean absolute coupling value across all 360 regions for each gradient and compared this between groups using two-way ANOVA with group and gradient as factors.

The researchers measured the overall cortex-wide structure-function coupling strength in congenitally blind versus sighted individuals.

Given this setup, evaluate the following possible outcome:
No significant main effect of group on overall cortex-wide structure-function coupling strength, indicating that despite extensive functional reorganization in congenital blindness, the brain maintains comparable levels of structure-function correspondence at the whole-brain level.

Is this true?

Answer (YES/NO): NO